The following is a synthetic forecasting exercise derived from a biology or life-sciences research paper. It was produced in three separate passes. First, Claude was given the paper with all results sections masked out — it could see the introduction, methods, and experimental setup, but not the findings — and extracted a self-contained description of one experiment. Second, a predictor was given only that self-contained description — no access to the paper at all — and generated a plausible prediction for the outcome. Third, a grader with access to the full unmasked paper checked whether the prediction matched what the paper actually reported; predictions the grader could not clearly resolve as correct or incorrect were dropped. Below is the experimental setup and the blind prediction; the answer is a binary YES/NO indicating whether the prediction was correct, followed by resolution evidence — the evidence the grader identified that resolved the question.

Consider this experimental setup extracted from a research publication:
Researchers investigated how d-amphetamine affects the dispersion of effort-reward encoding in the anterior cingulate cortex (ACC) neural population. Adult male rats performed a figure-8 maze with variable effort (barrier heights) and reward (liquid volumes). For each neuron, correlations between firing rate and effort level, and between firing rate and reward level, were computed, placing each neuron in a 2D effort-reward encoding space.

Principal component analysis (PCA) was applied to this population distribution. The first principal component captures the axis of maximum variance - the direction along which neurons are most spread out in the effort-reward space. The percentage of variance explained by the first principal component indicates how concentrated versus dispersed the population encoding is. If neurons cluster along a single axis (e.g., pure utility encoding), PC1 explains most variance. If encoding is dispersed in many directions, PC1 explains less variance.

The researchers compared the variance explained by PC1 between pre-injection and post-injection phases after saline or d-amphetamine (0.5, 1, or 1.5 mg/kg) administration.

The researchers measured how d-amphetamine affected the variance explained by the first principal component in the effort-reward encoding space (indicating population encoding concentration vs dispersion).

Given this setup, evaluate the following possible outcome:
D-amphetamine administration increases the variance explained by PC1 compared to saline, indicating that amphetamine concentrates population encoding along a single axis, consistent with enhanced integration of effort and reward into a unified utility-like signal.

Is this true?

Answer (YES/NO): NO